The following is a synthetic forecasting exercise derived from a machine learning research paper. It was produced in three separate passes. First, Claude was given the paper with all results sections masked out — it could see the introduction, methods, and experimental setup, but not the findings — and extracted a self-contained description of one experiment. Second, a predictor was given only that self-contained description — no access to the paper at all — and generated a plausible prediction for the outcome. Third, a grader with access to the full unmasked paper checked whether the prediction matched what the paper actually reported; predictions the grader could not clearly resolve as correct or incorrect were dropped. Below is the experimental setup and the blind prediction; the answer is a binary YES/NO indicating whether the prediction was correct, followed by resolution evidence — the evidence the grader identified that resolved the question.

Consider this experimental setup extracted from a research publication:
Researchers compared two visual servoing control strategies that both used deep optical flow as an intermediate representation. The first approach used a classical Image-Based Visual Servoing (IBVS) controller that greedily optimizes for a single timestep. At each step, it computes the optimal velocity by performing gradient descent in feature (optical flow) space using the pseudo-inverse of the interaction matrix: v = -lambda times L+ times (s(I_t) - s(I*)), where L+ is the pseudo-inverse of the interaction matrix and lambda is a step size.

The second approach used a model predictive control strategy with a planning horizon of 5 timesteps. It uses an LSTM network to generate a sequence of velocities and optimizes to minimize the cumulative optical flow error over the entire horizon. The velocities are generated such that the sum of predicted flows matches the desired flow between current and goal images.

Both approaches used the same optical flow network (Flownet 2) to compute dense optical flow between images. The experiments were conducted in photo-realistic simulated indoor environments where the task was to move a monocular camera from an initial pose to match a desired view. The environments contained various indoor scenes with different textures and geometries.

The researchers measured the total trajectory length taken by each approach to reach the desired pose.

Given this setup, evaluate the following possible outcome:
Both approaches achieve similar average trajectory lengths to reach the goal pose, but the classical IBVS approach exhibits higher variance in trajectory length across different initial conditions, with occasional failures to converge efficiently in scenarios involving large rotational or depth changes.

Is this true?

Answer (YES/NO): NO